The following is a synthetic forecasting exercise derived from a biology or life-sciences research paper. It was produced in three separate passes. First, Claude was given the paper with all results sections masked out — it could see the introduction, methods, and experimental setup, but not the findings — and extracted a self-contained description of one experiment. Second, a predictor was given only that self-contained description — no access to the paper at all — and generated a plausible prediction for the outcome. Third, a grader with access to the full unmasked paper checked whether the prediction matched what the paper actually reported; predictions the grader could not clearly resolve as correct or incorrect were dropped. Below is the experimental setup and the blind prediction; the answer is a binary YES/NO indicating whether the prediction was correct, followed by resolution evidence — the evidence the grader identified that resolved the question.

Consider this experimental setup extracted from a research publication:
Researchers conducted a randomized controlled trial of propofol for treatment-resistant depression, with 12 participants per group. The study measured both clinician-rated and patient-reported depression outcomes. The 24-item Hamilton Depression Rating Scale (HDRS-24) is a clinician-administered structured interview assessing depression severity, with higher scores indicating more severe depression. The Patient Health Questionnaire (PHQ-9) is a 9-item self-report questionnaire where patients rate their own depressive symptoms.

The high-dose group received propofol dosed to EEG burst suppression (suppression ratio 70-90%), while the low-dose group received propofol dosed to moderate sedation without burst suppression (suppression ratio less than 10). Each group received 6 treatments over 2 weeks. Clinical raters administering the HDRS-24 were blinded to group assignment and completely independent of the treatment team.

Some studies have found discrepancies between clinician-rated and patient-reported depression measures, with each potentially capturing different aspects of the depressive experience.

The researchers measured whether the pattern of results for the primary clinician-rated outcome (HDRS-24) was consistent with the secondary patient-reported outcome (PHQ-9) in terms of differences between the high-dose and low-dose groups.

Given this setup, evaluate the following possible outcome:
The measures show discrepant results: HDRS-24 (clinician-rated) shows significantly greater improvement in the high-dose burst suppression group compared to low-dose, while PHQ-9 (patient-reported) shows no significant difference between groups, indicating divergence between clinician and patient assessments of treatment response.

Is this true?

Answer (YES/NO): NO